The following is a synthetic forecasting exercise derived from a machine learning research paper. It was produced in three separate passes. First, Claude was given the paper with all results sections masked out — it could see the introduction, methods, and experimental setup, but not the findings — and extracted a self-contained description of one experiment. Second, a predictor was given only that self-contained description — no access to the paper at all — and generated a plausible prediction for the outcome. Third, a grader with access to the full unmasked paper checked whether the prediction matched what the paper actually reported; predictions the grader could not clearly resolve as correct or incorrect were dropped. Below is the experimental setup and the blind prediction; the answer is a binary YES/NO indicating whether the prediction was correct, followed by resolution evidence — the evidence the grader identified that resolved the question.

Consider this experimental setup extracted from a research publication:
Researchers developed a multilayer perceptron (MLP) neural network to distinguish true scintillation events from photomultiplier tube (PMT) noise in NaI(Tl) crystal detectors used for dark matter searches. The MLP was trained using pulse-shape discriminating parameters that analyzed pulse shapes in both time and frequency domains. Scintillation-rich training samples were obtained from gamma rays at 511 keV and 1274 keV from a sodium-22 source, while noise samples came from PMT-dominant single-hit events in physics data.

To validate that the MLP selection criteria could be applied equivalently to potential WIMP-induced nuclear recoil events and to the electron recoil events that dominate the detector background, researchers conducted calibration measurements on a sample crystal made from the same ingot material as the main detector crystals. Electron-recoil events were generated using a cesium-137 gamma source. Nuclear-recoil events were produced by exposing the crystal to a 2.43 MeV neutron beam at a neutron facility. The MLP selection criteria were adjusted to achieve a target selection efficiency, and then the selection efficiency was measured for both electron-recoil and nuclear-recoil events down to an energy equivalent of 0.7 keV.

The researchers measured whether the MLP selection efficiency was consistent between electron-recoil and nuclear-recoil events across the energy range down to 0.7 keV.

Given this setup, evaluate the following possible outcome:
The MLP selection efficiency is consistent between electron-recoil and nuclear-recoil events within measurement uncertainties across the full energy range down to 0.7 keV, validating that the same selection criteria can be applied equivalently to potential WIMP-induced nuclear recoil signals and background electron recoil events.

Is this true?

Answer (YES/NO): YES